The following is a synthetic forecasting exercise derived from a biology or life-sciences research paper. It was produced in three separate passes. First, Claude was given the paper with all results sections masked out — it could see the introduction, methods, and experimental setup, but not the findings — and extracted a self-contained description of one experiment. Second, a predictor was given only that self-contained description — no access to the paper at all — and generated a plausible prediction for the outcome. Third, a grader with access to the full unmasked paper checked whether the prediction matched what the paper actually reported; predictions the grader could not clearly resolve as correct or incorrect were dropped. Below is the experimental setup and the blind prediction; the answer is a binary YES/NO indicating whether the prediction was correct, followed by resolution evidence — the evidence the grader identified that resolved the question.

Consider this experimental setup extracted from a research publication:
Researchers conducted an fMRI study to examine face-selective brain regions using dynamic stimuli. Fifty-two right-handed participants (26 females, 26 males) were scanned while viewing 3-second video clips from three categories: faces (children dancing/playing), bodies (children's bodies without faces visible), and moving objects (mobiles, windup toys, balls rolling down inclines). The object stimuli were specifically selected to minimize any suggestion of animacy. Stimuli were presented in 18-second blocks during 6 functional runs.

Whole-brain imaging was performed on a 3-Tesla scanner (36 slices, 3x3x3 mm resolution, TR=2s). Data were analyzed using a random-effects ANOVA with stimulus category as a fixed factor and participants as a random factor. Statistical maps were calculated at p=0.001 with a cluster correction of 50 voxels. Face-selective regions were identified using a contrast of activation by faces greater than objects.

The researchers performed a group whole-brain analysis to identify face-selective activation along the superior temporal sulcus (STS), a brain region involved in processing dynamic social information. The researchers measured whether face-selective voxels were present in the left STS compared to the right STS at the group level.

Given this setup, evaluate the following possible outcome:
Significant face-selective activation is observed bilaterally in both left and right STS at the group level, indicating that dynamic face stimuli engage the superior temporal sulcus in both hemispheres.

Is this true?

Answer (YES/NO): NO